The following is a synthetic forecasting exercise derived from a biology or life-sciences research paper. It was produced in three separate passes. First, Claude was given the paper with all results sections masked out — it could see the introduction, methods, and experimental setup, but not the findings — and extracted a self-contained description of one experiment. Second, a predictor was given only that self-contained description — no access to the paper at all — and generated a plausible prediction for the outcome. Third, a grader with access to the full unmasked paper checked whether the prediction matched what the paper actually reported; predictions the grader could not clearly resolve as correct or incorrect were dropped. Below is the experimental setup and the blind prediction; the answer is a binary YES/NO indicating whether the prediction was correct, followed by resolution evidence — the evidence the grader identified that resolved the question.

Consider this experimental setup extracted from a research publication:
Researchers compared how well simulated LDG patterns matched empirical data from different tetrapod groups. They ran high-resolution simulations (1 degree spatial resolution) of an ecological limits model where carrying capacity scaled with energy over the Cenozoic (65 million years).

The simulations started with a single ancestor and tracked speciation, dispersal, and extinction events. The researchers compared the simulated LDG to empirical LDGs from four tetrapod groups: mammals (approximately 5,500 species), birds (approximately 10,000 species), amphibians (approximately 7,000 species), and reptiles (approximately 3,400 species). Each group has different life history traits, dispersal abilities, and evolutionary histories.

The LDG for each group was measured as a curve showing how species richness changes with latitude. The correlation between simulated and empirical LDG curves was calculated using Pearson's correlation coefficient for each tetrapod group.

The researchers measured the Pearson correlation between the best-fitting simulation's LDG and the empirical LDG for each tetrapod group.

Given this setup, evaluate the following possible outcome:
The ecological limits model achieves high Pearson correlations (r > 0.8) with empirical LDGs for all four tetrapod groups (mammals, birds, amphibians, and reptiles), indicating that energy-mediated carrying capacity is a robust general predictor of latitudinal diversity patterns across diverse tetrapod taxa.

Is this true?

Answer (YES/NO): NO